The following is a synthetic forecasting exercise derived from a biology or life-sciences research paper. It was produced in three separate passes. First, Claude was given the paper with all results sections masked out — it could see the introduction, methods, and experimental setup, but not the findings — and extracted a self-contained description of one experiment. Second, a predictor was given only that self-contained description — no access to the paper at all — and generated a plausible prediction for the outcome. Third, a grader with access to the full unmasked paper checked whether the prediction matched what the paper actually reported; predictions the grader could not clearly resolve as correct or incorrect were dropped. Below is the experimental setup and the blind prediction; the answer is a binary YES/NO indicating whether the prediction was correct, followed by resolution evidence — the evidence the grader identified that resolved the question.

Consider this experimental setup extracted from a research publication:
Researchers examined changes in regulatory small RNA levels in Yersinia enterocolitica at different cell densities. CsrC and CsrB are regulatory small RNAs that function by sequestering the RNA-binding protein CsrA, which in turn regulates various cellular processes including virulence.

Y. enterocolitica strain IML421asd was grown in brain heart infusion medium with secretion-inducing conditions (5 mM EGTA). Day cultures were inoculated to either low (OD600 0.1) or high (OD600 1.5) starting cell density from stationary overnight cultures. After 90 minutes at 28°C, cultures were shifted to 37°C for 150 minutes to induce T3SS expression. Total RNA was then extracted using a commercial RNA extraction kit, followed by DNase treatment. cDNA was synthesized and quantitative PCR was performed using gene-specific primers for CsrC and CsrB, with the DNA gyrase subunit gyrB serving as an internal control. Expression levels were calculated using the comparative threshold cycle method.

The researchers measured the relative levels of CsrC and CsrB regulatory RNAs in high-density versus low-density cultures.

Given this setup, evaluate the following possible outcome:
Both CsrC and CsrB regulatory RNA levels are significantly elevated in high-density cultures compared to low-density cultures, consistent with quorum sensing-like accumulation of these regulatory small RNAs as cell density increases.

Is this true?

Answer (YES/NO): YES